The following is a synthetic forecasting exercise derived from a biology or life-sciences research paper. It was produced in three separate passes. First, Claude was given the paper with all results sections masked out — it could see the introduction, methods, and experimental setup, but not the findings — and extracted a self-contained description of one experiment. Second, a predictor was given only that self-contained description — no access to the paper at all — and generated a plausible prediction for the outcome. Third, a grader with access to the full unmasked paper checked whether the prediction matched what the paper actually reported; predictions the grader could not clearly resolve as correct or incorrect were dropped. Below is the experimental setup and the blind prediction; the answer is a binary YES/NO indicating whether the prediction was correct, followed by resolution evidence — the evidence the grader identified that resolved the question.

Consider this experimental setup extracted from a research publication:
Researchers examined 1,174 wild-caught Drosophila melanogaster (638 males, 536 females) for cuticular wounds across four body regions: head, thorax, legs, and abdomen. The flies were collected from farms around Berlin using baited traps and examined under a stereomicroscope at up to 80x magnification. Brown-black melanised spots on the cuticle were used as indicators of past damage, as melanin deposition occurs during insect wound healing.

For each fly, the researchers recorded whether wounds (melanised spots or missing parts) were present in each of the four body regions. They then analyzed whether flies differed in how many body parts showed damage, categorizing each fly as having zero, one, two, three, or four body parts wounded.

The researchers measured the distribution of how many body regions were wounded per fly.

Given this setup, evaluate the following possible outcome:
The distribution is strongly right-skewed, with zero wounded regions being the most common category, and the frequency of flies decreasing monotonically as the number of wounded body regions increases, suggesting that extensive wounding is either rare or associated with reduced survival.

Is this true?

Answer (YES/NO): YES